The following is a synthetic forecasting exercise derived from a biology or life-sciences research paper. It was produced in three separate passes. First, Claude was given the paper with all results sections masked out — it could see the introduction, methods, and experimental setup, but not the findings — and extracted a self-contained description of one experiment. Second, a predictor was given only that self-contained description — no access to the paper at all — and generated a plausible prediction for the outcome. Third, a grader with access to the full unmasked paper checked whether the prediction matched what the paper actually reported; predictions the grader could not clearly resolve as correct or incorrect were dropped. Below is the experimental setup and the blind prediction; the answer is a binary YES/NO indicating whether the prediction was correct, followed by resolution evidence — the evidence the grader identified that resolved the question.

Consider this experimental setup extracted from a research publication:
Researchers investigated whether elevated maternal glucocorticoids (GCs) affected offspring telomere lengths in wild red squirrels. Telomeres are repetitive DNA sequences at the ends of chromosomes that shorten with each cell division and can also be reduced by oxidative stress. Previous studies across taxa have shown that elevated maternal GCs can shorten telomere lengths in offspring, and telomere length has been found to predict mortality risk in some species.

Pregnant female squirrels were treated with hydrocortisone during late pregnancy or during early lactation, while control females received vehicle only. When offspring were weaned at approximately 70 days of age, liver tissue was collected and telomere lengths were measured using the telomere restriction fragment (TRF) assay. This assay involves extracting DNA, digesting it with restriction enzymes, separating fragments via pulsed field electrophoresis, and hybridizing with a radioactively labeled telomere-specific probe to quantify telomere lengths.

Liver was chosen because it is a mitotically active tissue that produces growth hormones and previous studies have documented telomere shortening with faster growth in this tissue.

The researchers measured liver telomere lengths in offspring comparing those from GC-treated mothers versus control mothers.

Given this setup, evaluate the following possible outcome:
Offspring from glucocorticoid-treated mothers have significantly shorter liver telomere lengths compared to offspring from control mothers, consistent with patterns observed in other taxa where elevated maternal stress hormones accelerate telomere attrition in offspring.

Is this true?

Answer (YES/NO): NO